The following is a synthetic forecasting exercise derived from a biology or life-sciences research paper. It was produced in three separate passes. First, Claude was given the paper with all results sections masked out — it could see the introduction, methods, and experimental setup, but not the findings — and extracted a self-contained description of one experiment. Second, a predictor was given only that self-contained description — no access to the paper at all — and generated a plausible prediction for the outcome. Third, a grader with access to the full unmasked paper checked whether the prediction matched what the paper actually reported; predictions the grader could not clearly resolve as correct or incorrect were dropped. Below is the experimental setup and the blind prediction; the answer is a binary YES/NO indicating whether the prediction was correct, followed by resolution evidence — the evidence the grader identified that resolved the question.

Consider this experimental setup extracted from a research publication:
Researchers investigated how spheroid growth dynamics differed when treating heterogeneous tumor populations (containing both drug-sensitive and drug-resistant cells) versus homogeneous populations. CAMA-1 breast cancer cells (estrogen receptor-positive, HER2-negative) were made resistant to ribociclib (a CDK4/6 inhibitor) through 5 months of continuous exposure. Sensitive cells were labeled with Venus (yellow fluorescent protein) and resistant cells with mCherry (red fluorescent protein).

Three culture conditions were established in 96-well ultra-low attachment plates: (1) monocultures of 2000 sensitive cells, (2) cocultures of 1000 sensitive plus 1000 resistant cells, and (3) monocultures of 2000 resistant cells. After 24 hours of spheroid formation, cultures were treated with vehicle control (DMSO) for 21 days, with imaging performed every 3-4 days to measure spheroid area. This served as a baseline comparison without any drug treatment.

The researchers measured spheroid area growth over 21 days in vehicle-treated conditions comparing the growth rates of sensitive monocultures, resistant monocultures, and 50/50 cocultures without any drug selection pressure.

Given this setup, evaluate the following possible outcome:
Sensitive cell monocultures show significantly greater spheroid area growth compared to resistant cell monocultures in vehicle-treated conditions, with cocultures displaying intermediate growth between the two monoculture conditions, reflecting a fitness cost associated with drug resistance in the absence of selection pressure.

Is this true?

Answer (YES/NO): NO